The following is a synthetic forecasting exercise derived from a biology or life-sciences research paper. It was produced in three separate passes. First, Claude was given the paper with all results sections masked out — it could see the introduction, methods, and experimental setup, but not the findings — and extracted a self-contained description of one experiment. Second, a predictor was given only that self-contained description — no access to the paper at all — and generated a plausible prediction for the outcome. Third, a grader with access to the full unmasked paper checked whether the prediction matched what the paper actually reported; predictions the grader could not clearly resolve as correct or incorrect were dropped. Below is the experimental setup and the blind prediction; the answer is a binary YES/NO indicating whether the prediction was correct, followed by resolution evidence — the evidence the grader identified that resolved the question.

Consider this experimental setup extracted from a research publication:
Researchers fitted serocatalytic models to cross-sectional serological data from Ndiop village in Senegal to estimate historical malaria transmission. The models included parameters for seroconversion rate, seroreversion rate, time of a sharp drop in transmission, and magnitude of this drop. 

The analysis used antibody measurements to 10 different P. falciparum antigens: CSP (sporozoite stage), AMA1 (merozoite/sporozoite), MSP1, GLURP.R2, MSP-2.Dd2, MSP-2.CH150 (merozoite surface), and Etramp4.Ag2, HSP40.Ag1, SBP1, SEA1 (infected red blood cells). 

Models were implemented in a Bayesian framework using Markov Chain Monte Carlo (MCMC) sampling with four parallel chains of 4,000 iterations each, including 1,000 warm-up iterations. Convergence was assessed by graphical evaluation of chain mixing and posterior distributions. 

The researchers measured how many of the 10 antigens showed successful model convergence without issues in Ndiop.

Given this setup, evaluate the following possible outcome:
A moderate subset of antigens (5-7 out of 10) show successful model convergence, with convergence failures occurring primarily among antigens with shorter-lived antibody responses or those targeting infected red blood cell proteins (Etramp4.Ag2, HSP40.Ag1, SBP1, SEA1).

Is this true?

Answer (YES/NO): NO